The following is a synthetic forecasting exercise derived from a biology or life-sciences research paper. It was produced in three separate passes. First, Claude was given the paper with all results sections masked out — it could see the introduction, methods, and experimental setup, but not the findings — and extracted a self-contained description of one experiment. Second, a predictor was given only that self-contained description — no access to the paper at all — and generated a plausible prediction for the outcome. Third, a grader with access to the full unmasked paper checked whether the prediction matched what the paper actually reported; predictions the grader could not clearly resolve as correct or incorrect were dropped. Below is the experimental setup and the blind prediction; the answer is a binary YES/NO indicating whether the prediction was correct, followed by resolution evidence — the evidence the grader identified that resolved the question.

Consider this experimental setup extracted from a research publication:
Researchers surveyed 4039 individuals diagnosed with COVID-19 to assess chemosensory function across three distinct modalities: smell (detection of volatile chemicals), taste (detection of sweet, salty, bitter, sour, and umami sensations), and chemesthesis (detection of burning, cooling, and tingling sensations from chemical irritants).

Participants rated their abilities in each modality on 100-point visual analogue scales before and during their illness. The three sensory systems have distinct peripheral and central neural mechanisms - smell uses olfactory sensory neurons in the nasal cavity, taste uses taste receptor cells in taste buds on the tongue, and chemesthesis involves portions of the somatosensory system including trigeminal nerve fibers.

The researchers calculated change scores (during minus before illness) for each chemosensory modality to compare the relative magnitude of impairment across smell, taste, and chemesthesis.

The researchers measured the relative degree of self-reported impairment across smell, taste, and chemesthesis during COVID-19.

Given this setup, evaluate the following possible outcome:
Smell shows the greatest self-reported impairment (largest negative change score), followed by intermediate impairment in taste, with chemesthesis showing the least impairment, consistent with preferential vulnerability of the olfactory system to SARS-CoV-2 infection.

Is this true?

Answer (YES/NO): YES